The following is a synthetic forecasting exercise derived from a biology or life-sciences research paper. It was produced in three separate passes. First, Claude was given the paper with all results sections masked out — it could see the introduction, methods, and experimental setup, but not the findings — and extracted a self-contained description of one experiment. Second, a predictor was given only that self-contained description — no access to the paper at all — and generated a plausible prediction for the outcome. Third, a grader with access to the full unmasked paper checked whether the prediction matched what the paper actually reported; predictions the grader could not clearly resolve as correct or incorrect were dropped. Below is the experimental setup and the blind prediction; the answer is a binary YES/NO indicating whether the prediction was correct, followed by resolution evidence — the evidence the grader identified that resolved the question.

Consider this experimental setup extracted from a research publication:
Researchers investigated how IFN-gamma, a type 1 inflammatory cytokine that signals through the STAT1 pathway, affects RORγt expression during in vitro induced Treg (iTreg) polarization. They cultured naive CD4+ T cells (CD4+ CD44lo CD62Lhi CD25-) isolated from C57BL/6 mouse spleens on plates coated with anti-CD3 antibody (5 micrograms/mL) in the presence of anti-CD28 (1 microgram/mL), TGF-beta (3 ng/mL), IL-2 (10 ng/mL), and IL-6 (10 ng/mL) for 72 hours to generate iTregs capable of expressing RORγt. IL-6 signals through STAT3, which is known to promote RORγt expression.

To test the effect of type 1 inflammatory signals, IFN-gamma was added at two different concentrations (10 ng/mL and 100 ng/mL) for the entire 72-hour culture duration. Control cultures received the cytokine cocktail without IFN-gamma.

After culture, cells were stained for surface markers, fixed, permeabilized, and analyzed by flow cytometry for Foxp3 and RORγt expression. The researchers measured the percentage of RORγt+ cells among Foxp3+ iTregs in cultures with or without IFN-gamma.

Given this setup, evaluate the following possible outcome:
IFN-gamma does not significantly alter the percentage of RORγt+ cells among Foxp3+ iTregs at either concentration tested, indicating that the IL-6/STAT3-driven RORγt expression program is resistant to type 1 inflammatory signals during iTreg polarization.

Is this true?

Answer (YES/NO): NO